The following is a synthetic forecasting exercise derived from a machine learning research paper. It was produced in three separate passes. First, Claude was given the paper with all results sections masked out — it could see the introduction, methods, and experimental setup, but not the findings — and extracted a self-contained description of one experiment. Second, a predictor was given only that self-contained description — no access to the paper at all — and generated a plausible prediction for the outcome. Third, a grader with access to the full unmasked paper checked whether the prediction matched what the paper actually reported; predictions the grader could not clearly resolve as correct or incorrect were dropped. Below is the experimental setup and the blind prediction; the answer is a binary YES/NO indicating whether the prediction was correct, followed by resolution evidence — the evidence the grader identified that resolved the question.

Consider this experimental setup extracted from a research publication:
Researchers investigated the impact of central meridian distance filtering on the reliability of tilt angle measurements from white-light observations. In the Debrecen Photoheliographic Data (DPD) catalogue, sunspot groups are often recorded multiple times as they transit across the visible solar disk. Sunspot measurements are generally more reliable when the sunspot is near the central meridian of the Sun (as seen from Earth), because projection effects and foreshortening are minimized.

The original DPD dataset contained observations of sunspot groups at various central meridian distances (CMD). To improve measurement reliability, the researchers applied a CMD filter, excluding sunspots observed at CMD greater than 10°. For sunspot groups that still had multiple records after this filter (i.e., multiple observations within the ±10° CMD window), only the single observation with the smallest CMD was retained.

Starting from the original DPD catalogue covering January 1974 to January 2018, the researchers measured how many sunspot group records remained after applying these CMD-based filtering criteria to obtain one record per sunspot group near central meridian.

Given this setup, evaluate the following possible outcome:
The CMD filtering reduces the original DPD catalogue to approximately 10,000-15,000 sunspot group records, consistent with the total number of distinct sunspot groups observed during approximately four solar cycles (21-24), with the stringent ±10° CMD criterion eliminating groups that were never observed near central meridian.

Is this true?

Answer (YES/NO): NO